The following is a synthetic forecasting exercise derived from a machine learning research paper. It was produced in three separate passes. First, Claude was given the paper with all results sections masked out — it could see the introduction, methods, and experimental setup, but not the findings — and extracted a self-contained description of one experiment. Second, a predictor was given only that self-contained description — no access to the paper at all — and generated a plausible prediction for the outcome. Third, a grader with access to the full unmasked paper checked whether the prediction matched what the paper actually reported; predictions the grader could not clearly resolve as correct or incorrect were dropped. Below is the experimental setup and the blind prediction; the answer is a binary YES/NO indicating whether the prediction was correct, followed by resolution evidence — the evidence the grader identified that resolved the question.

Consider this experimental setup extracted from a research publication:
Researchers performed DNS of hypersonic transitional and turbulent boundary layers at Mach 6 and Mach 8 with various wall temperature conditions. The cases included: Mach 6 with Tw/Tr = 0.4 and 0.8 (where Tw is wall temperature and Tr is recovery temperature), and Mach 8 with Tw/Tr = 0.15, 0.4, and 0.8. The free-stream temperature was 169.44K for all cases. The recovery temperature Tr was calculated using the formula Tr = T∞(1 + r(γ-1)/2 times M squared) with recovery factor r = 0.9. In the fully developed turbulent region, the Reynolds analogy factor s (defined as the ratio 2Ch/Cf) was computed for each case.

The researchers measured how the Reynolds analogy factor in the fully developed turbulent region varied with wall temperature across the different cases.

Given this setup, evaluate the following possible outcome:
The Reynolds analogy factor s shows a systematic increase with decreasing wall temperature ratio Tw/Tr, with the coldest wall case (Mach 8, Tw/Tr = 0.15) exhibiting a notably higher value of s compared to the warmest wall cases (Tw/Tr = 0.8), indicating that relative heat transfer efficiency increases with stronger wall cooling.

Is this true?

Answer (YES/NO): YES